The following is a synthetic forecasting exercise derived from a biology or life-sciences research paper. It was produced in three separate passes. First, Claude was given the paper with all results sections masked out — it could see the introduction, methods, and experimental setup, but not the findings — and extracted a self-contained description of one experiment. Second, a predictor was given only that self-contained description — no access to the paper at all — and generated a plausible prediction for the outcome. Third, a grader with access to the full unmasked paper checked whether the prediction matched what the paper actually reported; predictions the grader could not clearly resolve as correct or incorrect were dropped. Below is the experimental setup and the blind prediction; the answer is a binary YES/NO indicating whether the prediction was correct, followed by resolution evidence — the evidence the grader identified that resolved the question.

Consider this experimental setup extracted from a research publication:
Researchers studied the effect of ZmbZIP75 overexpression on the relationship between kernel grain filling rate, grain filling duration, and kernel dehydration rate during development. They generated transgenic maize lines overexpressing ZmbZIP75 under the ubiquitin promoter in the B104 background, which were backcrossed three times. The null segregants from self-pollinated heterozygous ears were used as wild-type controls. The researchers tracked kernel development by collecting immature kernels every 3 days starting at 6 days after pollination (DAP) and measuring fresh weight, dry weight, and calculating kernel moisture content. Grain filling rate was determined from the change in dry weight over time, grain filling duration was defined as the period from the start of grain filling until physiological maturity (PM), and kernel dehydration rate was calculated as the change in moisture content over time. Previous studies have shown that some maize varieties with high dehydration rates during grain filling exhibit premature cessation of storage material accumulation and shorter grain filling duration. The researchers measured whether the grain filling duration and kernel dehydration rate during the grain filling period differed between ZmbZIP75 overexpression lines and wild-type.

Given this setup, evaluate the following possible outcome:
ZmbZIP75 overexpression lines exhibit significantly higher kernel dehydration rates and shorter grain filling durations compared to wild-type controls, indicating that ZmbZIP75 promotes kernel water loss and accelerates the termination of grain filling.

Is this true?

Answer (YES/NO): NO